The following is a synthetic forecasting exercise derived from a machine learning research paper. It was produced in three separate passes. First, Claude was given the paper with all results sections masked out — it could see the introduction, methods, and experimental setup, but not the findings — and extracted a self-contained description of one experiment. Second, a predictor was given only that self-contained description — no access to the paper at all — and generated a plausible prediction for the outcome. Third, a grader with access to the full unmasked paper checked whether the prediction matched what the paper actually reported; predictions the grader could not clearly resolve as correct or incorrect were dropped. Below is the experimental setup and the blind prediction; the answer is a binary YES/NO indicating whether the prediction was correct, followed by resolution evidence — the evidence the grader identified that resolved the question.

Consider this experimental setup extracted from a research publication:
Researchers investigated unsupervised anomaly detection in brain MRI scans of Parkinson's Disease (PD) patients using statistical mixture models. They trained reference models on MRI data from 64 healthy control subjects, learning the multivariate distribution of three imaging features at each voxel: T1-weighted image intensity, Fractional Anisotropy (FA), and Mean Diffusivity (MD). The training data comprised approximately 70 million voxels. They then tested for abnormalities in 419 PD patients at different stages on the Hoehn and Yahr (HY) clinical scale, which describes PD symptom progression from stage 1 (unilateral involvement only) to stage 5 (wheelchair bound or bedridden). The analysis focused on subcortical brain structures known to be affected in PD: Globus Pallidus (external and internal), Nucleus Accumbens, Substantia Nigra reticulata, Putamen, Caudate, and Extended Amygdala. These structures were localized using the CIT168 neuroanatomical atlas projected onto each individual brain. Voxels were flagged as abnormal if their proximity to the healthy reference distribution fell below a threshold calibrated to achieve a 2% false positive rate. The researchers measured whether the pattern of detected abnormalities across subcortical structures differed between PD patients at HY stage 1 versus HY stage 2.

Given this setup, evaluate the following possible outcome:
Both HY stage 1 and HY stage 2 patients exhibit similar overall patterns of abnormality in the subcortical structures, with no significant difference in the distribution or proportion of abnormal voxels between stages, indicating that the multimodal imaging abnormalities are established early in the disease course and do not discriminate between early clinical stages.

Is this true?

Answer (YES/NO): NO